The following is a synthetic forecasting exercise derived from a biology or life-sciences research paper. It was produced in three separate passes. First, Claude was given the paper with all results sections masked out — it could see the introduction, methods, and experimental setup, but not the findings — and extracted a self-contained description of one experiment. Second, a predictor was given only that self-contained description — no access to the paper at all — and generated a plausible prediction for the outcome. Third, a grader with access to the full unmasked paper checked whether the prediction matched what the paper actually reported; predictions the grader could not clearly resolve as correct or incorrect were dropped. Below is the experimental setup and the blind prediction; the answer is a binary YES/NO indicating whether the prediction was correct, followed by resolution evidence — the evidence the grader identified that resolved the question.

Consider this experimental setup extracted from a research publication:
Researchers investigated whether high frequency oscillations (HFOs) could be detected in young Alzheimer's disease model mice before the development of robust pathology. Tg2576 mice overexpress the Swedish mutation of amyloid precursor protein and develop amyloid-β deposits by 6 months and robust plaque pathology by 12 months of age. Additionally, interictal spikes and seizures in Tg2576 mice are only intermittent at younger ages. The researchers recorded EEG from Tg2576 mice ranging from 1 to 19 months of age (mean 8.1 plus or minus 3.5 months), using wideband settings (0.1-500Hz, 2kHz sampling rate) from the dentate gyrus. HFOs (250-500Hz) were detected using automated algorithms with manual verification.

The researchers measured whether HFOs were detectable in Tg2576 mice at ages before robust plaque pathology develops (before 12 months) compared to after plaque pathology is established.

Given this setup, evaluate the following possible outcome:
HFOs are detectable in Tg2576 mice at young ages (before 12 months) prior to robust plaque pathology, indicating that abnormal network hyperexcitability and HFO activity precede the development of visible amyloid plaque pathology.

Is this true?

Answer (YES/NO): YES